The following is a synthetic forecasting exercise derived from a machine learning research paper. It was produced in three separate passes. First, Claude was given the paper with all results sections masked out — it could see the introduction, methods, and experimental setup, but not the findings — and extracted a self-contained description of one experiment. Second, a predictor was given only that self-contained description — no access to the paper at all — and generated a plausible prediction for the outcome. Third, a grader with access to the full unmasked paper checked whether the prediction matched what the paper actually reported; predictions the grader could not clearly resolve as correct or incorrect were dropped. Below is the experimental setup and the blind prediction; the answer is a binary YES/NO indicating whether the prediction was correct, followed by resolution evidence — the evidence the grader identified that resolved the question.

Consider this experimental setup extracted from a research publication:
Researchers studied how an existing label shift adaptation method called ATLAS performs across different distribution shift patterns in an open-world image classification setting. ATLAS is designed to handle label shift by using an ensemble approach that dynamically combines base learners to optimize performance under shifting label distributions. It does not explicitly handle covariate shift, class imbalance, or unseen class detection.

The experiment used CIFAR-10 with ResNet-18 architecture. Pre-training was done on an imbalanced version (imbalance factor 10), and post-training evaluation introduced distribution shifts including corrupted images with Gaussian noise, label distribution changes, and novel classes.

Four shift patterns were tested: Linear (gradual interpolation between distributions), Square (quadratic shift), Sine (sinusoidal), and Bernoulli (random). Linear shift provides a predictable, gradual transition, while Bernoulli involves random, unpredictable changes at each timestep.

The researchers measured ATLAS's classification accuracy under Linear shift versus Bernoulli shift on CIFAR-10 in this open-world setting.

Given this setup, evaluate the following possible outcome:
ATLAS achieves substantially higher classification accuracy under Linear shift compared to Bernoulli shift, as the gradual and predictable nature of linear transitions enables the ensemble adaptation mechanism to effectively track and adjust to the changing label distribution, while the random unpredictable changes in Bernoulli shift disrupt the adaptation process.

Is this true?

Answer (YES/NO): YES